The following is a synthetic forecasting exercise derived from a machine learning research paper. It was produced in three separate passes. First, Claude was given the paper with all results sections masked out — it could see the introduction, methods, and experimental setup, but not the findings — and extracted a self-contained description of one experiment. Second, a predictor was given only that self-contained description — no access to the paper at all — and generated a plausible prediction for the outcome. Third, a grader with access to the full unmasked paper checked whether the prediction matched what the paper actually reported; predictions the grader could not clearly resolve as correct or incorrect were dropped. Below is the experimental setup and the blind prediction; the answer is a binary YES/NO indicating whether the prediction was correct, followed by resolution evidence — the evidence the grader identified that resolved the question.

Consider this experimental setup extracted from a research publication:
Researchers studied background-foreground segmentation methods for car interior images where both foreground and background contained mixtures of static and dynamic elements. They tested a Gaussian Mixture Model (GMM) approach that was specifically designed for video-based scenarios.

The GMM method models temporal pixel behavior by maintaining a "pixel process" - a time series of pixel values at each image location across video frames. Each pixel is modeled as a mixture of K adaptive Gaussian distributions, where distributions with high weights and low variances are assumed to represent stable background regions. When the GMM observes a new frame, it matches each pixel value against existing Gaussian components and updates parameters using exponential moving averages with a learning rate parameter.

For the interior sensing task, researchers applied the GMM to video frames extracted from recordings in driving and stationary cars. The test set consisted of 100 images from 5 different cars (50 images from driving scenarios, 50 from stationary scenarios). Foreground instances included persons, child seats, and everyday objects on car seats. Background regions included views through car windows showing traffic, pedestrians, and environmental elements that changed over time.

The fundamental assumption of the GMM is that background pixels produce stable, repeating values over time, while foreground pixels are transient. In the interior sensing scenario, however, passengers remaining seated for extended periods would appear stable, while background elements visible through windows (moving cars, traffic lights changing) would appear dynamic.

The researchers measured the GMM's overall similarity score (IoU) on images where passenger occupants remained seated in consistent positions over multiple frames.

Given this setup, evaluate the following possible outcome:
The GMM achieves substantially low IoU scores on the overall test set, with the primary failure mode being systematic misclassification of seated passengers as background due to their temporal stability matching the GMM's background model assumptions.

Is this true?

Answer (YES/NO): NO